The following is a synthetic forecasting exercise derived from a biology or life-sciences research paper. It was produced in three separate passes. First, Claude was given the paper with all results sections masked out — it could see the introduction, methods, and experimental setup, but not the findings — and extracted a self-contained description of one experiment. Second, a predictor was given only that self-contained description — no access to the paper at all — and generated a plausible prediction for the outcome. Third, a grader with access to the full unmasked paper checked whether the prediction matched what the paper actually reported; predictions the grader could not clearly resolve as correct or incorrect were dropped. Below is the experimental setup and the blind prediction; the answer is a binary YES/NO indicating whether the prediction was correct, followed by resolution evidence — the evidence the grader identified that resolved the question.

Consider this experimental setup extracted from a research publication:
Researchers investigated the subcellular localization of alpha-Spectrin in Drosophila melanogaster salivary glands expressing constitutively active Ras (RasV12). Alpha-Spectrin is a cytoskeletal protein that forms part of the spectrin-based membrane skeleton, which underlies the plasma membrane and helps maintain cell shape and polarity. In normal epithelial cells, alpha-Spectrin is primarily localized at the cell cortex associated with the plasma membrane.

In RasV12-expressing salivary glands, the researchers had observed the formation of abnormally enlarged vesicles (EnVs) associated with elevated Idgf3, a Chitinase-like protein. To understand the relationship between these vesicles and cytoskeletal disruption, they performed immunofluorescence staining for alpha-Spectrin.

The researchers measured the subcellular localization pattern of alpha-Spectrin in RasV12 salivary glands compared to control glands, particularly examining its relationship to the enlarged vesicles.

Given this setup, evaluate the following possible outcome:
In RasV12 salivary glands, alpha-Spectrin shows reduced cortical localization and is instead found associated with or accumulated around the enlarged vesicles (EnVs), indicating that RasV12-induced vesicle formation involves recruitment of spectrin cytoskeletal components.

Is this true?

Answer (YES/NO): YES